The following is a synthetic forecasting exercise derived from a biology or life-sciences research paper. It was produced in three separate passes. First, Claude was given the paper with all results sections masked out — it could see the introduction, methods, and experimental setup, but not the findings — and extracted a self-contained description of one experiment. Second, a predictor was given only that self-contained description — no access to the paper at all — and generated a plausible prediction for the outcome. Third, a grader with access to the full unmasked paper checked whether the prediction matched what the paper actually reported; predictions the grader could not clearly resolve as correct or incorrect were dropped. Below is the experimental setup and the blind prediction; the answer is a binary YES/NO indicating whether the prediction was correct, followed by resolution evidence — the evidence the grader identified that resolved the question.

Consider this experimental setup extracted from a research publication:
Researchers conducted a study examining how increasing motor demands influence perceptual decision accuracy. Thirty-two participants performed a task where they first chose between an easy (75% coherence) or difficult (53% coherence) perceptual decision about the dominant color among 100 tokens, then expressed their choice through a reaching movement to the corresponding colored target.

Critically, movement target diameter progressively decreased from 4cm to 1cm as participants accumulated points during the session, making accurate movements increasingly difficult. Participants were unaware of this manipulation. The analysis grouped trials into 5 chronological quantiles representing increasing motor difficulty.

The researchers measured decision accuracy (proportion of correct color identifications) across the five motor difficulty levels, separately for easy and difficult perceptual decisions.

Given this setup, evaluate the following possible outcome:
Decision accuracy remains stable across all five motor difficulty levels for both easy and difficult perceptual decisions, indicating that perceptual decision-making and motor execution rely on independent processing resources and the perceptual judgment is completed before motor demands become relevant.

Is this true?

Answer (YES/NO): NO